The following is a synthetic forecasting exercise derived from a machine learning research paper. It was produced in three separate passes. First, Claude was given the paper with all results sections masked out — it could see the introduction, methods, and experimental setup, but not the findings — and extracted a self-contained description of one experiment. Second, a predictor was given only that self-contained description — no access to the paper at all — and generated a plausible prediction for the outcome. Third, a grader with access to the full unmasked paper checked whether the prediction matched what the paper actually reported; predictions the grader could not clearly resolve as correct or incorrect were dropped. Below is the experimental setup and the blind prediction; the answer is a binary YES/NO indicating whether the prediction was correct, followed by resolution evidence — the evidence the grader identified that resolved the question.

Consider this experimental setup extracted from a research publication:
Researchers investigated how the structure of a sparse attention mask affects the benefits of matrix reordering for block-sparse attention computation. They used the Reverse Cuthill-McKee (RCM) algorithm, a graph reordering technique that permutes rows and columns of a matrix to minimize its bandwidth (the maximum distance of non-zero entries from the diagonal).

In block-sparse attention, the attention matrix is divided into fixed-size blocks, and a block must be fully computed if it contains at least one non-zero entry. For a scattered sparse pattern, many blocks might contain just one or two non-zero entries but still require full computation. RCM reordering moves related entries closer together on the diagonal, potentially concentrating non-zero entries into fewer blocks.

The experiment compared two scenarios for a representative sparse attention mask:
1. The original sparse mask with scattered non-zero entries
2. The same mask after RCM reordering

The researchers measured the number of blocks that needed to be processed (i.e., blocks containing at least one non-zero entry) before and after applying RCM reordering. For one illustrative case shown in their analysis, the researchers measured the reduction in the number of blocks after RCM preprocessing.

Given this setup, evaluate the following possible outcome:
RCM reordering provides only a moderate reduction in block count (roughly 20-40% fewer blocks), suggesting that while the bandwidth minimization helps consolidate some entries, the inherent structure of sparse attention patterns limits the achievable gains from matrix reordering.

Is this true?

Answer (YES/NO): NO